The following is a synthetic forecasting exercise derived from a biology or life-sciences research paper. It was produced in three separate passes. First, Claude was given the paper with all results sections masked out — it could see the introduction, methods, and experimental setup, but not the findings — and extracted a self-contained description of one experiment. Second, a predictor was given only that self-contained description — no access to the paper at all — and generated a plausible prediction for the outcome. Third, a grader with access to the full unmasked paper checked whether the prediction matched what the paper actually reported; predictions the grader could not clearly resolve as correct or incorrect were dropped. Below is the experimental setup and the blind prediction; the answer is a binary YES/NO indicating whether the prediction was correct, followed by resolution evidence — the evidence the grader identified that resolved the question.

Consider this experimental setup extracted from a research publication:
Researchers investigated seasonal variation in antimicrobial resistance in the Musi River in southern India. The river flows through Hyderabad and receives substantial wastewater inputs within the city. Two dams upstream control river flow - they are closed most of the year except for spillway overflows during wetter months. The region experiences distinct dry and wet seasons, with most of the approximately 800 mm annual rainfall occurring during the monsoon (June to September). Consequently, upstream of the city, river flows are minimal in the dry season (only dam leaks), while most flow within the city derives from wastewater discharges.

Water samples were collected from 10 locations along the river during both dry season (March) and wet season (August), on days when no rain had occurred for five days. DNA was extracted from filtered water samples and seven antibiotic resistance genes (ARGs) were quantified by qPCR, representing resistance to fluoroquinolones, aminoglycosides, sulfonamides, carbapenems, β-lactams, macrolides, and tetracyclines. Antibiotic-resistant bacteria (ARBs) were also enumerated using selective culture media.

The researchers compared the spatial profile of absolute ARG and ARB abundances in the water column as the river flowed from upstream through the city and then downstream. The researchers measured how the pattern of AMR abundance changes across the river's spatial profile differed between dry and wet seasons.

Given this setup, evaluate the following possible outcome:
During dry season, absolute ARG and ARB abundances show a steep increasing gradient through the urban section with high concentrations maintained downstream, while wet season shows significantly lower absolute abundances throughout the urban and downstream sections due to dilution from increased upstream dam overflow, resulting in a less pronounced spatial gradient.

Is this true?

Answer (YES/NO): NO